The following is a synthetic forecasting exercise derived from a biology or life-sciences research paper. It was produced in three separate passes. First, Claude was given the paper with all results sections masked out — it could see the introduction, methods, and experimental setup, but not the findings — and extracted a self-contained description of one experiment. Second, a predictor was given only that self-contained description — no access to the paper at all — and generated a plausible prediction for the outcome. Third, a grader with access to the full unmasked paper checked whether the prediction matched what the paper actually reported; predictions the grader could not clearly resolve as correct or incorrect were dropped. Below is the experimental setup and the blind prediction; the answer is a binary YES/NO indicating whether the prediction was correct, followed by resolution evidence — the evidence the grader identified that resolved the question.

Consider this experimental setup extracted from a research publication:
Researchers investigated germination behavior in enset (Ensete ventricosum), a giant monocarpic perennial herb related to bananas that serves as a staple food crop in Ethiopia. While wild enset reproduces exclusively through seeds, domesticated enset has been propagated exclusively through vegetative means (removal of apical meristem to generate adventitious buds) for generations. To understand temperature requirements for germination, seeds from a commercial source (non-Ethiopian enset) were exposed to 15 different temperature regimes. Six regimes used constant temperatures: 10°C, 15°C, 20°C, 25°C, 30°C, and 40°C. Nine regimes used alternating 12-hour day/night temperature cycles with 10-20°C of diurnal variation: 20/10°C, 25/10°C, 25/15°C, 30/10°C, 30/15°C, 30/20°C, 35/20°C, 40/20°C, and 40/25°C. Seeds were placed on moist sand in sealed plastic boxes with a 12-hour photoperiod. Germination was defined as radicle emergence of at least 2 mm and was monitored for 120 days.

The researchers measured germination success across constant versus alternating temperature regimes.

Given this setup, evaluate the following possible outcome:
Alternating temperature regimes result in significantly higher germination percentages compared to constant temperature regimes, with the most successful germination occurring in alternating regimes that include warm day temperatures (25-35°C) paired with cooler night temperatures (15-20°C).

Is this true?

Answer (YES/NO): NO